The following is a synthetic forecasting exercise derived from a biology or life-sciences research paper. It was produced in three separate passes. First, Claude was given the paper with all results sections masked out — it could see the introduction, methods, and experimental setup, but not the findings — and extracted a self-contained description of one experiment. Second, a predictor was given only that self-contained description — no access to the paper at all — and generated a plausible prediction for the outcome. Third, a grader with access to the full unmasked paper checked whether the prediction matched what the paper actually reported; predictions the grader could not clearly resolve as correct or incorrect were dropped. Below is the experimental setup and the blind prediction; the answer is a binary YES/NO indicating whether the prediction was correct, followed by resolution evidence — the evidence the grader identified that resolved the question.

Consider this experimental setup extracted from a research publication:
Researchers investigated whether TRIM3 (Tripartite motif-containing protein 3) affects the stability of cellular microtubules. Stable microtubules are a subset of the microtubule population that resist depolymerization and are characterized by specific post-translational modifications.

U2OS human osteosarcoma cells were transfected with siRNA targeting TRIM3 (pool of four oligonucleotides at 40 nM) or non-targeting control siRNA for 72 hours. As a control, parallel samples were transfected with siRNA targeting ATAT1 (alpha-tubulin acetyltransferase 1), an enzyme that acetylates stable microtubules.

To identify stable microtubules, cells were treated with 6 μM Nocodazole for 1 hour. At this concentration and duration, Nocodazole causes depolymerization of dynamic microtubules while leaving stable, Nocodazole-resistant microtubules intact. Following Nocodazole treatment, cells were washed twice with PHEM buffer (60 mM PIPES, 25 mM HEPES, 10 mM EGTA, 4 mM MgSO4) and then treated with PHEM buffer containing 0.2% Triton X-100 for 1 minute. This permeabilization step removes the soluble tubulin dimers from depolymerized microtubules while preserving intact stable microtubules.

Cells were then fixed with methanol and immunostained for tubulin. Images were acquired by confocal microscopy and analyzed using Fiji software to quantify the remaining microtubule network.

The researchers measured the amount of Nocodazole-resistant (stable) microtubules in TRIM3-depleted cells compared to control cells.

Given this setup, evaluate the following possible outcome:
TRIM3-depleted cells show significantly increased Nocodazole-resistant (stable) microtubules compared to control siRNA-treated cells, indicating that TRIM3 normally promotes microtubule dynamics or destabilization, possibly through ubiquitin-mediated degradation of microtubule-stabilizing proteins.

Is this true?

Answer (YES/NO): NO